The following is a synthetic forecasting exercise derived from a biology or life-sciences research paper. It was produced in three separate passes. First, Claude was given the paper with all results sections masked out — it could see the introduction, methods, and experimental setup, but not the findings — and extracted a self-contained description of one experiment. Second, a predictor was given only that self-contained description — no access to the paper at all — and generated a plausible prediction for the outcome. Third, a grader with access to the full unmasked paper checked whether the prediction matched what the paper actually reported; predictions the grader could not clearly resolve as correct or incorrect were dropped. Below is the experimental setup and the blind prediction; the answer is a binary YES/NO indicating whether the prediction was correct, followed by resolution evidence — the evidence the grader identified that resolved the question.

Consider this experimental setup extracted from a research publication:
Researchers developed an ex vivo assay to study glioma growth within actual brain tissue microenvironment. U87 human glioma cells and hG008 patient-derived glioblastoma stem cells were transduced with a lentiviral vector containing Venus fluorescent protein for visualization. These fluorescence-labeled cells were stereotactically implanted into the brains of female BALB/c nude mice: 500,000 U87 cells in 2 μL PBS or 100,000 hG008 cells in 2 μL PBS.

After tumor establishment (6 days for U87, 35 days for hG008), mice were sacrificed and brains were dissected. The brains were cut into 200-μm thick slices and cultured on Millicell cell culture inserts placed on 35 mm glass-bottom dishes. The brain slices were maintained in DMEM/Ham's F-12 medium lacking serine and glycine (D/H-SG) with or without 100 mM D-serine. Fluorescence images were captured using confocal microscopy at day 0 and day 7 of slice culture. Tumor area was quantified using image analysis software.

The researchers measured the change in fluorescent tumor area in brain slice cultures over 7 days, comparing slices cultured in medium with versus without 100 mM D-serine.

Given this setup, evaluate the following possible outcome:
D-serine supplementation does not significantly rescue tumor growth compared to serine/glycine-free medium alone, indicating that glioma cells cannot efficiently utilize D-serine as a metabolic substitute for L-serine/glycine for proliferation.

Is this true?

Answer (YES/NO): YES